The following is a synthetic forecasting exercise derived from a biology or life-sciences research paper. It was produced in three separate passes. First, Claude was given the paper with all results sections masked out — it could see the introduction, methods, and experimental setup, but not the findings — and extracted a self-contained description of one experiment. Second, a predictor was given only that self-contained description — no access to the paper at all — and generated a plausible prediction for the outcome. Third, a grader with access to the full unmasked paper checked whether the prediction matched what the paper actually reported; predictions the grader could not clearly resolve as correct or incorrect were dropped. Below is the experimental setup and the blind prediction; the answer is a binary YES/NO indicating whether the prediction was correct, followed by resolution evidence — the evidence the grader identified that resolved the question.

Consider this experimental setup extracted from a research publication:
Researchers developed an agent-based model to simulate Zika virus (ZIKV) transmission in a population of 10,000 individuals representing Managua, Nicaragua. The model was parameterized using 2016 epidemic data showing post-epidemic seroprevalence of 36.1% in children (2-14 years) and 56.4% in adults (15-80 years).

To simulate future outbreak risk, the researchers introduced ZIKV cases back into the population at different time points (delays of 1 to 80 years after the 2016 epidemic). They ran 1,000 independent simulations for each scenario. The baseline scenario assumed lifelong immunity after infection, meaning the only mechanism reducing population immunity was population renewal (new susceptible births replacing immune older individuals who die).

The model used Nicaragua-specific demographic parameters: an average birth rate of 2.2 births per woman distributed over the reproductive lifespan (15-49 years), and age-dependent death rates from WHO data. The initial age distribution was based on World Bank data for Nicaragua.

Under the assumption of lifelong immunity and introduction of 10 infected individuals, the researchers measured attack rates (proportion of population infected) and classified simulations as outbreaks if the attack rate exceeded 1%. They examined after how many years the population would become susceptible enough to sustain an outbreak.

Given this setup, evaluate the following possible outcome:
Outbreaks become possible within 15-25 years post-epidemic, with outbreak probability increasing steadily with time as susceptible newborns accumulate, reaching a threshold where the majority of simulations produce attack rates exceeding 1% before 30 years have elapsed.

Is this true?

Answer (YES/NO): NO